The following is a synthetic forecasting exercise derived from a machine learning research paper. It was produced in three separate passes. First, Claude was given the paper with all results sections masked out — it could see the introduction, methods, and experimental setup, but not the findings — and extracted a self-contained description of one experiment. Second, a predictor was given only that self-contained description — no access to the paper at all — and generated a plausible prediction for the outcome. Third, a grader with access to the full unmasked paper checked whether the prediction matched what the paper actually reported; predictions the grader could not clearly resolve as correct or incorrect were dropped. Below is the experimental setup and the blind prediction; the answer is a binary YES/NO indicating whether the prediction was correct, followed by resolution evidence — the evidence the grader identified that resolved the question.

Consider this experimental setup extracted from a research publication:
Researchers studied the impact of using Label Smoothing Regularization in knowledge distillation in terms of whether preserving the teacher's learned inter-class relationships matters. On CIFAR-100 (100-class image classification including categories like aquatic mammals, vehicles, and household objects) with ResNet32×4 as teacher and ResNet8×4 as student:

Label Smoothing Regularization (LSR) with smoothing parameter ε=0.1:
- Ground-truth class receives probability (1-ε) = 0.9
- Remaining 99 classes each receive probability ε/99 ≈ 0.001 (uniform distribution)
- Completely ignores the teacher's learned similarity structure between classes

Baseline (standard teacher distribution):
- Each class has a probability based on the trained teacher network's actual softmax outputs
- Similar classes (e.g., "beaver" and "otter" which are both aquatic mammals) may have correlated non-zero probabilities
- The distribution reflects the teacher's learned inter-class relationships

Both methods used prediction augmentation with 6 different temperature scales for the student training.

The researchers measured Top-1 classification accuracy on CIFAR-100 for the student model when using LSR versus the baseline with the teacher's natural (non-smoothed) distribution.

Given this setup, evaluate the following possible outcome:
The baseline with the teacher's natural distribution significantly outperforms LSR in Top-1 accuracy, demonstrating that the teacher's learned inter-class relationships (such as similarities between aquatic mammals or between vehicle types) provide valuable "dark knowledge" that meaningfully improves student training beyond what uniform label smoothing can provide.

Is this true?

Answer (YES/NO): NO